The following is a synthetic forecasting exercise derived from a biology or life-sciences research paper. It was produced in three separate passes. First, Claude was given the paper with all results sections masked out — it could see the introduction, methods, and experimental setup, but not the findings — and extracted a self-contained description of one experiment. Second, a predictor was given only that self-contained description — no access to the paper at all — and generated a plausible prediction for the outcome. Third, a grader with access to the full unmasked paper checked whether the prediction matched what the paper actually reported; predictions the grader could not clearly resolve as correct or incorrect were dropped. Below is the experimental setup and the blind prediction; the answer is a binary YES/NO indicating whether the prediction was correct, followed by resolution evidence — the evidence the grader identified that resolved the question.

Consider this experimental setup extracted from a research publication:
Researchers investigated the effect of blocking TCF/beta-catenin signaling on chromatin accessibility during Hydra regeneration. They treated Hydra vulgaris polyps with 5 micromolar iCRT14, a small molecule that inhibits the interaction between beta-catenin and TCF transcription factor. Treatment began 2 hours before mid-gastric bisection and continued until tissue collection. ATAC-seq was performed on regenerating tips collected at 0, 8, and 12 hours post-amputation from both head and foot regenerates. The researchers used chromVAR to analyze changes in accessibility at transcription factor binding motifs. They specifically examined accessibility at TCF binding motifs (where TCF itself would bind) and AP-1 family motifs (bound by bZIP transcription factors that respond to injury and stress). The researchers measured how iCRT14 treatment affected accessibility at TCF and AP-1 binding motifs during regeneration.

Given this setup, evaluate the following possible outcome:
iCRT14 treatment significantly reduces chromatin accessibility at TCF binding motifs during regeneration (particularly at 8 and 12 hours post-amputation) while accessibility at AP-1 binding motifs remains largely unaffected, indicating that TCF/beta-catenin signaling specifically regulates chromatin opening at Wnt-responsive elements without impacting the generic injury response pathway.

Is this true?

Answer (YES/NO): NO